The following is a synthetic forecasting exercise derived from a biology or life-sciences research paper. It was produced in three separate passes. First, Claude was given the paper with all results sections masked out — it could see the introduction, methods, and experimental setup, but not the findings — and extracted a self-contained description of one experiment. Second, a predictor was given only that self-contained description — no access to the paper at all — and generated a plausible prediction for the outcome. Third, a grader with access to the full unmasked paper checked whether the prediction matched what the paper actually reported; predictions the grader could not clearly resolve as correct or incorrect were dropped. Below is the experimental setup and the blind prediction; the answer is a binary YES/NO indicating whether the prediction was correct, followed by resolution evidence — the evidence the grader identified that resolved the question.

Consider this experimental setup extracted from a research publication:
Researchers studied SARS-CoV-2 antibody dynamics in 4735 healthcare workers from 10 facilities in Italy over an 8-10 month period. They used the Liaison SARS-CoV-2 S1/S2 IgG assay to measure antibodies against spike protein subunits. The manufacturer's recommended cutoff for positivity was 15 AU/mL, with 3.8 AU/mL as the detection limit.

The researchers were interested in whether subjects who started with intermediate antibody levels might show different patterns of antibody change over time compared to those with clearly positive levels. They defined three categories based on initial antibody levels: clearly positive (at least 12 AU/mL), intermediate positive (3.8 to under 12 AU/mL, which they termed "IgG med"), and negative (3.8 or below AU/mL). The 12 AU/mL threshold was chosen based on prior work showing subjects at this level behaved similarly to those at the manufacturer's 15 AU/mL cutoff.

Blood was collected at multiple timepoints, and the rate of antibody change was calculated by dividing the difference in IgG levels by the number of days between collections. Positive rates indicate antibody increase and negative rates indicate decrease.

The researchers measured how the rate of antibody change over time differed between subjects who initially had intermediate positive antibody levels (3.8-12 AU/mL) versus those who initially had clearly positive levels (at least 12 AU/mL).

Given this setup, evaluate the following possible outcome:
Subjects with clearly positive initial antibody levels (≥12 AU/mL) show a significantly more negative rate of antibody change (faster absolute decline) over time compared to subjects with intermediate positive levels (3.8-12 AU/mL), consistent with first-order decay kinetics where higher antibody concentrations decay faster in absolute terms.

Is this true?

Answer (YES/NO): NO